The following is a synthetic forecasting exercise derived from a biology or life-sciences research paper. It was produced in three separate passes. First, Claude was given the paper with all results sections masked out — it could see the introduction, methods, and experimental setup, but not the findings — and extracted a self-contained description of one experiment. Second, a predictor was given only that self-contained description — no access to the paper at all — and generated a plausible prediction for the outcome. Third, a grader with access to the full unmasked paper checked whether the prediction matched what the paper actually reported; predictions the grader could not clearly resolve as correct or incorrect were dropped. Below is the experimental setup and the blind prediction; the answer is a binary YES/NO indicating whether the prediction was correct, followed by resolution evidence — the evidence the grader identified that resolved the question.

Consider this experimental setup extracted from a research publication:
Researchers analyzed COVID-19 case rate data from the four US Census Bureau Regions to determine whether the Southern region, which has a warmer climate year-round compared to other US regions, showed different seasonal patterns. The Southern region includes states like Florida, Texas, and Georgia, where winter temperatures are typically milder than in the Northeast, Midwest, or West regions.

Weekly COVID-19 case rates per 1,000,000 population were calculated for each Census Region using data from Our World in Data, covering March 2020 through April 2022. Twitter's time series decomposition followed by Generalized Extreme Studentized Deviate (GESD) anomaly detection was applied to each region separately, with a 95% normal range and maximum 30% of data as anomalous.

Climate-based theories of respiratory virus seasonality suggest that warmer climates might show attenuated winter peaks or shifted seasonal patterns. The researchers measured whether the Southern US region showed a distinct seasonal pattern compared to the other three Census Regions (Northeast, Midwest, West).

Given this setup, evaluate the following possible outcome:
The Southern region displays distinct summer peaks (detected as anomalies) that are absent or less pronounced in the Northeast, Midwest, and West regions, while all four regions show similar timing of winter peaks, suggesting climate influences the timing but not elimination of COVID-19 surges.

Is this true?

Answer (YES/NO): YES